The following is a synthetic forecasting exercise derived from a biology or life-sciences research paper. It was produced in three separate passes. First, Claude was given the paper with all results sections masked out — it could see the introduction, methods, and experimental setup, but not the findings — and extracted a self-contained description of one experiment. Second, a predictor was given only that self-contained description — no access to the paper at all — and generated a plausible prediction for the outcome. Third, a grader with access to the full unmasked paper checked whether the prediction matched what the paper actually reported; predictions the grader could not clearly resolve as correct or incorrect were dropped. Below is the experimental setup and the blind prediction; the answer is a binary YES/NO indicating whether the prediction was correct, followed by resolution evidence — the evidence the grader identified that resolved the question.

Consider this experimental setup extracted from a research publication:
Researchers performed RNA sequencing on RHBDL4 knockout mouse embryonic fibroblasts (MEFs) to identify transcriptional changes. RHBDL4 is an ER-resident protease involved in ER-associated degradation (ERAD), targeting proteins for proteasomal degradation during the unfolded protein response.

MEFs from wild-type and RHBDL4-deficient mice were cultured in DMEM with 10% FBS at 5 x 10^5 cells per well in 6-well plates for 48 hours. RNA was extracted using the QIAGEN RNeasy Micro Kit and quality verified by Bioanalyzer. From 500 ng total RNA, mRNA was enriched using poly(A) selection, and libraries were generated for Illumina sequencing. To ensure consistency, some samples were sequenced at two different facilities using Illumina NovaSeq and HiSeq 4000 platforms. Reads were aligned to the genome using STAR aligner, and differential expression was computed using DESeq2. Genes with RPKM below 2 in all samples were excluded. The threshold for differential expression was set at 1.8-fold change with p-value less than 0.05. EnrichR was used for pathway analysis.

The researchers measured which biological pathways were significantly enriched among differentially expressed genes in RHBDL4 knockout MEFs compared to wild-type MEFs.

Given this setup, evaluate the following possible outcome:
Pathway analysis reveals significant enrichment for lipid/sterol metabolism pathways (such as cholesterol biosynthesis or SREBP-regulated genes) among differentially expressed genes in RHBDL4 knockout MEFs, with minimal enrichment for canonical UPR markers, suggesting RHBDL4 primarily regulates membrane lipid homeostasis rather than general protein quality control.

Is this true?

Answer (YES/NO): NO